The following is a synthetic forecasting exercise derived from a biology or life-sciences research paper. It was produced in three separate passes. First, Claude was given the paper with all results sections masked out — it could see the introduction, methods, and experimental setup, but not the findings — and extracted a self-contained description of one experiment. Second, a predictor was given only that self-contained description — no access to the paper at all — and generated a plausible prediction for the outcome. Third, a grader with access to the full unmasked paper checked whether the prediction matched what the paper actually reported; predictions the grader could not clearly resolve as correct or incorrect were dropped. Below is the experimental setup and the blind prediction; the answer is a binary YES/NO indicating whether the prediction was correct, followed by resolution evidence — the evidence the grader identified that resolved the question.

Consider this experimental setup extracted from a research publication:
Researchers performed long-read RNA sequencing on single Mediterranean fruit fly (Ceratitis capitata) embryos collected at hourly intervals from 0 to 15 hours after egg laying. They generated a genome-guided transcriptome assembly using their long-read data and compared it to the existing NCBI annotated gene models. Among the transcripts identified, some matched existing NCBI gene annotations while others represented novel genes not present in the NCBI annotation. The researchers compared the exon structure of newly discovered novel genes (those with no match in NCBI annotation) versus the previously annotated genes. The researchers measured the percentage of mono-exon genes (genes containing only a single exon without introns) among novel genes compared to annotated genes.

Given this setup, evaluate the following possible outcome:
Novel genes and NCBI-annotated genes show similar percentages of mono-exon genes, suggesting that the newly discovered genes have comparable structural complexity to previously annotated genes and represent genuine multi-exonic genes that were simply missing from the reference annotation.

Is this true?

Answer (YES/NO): NO